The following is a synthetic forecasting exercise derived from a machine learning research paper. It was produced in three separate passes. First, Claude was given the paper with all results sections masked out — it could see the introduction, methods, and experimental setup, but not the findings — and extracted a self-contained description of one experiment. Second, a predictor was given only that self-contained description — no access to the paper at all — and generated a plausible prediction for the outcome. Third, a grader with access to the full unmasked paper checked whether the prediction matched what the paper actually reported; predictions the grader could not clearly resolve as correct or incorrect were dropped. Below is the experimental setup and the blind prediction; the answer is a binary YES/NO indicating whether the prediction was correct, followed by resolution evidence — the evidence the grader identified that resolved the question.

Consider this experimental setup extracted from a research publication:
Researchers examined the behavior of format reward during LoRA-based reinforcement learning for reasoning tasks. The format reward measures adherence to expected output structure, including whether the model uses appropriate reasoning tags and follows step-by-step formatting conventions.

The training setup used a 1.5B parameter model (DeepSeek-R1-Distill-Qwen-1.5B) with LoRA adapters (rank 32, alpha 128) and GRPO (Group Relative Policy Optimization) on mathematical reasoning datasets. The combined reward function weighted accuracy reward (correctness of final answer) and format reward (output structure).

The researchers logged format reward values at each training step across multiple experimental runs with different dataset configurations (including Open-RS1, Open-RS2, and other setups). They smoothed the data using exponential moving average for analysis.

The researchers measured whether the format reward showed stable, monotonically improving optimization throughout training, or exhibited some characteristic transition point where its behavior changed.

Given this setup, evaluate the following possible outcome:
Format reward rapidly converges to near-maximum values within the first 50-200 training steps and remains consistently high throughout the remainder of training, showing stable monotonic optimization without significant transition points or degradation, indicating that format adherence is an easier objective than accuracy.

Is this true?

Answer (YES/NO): NO